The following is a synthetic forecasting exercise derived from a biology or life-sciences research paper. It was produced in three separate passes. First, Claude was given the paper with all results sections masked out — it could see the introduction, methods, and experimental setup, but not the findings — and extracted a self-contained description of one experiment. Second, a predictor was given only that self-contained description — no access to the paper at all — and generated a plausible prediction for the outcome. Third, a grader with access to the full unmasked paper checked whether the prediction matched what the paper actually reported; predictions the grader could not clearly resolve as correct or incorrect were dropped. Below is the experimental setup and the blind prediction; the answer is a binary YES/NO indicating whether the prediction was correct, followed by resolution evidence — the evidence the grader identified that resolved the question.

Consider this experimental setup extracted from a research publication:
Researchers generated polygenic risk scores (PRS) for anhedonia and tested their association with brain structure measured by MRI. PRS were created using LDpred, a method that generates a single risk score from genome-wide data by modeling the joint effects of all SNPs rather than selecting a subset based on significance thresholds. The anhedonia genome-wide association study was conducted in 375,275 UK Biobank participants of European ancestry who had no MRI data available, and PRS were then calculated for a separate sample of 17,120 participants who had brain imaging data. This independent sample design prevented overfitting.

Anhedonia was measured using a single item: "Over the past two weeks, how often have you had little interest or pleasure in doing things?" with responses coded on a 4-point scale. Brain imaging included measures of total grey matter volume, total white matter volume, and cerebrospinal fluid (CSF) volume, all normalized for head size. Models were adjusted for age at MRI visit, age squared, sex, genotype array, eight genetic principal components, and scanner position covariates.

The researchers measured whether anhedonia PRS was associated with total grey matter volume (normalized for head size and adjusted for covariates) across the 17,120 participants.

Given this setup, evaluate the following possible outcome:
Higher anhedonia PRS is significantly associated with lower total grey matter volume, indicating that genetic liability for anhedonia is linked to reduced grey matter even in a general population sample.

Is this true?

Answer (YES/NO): YES